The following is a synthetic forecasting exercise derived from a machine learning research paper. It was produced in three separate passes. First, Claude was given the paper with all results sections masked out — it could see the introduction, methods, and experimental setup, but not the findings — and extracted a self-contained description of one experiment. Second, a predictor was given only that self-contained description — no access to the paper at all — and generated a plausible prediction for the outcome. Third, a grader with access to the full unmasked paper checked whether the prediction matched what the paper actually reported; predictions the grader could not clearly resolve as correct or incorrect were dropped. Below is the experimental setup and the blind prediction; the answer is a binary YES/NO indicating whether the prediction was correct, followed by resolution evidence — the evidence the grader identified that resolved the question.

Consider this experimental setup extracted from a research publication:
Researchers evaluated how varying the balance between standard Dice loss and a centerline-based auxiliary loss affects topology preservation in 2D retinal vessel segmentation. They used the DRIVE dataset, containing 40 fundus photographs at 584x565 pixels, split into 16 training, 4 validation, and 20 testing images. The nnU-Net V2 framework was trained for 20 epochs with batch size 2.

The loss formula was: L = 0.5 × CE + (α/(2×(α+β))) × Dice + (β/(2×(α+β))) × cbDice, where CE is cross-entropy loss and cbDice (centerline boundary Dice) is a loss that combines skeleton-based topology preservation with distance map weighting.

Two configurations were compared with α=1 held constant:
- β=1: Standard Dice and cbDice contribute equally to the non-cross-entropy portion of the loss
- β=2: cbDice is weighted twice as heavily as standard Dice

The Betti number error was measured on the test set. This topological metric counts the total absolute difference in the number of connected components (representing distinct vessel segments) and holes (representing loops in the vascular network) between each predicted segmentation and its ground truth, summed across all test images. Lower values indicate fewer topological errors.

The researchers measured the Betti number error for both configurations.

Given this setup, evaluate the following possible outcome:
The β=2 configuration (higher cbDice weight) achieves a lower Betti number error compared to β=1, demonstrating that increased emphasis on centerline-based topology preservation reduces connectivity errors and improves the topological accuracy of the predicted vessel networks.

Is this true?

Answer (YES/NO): YES